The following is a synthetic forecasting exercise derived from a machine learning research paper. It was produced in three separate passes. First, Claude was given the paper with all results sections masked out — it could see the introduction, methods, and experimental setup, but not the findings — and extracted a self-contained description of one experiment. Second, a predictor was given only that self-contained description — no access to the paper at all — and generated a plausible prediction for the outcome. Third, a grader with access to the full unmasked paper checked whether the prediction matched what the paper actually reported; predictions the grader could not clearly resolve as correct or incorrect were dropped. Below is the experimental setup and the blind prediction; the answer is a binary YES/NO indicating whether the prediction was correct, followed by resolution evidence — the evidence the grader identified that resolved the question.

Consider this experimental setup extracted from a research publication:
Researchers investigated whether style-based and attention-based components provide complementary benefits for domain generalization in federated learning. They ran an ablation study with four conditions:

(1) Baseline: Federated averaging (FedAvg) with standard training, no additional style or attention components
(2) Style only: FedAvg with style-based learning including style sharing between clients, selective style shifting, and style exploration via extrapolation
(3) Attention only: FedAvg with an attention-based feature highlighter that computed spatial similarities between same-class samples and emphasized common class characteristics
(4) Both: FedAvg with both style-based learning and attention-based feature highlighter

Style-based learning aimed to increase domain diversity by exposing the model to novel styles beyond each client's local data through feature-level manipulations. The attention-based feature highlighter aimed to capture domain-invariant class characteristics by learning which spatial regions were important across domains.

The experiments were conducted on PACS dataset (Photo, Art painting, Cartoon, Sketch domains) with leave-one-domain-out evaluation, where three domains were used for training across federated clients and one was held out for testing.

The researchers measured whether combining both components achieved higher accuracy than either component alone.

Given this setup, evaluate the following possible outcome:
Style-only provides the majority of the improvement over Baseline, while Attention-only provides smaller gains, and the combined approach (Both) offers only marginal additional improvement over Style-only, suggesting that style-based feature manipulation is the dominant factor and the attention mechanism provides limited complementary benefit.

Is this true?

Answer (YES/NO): YES